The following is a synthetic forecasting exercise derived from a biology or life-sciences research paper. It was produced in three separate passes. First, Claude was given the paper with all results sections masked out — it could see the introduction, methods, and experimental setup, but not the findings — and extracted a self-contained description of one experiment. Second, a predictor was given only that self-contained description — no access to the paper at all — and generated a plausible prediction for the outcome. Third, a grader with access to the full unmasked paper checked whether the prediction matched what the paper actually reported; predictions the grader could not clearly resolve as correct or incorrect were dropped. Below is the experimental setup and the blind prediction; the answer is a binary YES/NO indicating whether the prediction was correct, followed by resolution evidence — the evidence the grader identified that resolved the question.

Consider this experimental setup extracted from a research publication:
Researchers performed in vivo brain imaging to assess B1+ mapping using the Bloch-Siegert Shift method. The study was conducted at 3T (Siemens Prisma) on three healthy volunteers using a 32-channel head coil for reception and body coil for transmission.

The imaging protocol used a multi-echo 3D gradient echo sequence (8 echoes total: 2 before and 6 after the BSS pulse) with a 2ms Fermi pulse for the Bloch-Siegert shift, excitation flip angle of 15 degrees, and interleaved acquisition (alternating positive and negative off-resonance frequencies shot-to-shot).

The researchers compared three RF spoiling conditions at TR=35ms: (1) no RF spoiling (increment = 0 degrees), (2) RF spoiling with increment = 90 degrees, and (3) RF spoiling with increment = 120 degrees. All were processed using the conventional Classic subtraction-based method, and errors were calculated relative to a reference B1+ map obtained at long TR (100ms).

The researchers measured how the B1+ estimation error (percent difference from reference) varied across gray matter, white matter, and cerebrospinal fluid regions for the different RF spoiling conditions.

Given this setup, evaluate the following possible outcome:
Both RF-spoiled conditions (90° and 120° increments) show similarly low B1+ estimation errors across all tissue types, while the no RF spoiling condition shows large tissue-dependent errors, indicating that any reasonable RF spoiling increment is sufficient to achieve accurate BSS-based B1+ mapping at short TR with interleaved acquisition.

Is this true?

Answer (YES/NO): NO